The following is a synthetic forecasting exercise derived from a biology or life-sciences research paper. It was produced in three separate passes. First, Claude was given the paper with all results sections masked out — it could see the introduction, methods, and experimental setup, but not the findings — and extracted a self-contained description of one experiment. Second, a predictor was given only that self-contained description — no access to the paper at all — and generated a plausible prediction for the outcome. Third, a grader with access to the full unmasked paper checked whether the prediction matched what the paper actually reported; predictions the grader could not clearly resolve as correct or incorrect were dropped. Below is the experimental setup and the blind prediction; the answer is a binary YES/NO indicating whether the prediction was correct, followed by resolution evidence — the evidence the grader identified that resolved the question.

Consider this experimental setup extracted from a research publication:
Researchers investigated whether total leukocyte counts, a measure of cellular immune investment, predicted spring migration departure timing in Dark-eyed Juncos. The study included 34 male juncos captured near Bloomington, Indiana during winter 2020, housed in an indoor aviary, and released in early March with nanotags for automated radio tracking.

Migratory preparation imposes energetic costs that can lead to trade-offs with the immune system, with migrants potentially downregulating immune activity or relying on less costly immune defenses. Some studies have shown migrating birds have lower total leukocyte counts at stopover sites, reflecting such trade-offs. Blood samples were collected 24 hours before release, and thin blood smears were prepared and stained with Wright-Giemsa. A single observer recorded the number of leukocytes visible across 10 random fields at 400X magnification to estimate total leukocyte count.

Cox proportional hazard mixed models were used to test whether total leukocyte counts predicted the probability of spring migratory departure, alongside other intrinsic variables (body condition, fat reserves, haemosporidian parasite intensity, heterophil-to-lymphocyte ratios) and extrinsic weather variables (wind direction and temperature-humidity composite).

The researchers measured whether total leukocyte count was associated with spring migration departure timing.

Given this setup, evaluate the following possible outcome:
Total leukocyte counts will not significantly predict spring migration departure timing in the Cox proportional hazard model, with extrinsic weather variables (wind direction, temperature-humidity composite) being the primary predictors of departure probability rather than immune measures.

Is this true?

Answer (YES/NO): YES